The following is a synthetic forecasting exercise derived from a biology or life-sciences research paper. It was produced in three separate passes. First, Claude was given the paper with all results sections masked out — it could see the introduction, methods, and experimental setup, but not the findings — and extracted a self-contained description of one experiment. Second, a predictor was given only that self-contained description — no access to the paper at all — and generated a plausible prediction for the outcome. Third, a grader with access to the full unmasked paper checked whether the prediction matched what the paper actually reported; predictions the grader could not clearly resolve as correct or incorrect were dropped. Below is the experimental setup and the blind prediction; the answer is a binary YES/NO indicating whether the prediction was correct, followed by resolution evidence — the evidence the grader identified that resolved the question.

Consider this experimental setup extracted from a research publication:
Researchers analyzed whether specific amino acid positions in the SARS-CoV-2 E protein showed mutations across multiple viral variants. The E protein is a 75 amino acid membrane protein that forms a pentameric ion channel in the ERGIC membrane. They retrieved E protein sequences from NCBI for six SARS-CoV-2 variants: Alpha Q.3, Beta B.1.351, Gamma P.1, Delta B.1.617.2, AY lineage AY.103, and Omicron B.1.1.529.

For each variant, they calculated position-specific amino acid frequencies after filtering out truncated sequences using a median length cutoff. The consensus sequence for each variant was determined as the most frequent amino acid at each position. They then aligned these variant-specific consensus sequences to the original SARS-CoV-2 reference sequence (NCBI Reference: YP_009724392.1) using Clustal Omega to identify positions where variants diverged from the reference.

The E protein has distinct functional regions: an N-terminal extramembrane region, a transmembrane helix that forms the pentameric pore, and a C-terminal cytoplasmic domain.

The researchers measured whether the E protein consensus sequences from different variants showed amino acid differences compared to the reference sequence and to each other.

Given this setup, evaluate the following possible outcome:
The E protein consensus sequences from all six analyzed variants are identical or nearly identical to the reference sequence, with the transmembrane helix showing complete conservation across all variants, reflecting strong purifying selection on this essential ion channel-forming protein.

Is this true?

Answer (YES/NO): NO